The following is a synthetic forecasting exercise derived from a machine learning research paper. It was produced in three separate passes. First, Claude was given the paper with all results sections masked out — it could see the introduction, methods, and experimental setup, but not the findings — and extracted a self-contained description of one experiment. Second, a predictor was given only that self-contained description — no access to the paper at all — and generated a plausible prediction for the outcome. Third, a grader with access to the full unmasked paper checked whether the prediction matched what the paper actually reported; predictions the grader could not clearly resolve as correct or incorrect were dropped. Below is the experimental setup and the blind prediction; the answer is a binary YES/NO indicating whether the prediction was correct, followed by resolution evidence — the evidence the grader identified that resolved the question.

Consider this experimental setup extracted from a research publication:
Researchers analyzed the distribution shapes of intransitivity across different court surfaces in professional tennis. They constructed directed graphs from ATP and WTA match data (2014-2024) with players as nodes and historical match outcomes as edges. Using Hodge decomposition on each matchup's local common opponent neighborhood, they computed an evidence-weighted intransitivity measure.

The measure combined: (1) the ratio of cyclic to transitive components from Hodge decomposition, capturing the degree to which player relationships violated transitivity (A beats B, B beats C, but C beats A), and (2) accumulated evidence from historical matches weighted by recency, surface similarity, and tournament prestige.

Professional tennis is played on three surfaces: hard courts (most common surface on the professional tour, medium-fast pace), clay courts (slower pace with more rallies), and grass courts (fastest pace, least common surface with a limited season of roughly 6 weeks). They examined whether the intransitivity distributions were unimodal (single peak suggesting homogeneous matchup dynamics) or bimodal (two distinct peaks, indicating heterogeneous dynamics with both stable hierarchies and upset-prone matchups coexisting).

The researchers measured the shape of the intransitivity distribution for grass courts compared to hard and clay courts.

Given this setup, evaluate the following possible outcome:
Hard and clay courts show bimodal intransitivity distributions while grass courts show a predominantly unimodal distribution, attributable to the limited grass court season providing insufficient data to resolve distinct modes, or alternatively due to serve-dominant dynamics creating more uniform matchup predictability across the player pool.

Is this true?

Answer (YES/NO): YES